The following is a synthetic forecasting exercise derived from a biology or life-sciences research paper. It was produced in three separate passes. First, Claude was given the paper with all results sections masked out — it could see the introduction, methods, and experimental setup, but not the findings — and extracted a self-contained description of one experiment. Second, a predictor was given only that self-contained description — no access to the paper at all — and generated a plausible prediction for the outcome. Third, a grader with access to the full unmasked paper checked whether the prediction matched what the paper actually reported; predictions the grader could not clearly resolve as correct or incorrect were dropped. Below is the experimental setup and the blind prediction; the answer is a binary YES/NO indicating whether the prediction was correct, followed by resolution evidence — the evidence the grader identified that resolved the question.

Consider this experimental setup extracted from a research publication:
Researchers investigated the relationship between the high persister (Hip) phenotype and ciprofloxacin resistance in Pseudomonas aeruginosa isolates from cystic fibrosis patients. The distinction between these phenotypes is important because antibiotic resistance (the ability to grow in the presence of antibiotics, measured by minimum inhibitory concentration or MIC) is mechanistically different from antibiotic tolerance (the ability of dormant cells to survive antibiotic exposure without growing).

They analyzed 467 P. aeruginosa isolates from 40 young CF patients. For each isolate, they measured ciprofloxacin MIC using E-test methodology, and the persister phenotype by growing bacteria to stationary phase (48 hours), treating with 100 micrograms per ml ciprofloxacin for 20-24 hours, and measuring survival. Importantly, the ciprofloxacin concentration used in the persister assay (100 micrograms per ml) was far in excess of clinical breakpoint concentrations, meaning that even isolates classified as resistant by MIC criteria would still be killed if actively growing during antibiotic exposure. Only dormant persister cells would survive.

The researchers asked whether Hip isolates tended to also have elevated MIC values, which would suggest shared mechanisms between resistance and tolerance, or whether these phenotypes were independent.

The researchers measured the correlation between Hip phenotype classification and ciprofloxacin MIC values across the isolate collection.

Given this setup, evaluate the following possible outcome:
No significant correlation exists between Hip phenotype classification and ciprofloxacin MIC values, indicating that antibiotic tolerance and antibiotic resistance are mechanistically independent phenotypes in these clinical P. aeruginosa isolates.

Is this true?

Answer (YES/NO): YES